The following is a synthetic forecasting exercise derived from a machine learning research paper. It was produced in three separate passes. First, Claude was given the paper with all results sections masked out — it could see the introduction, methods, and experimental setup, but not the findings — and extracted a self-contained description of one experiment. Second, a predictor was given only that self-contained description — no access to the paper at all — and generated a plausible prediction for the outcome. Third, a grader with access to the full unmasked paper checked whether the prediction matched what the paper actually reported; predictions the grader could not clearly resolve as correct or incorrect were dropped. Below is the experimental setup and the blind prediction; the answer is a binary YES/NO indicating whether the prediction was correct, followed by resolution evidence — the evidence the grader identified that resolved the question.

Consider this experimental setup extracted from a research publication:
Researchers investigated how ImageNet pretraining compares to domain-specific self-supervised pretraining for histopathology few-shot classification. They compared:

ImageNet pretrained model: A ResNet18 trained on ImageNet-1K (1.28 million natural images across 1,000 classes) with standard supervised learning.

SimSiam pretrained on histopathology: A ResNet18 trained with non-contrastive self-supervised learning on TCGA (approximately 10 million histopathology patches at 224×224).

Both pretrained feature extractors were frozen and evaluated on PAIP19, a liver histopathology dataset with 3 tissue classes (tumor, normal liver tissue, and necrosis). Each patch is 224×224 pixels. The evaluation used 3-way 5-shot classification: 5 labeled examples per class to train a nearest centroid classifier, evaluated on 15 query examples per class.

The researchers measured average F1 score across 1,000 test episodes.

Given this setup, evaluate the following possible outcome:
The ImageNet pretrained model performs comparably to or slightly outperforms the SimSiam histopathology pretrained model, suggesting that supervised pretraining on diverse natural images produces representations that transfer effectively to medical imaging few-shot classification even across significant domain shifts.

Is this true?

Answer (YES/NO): NO